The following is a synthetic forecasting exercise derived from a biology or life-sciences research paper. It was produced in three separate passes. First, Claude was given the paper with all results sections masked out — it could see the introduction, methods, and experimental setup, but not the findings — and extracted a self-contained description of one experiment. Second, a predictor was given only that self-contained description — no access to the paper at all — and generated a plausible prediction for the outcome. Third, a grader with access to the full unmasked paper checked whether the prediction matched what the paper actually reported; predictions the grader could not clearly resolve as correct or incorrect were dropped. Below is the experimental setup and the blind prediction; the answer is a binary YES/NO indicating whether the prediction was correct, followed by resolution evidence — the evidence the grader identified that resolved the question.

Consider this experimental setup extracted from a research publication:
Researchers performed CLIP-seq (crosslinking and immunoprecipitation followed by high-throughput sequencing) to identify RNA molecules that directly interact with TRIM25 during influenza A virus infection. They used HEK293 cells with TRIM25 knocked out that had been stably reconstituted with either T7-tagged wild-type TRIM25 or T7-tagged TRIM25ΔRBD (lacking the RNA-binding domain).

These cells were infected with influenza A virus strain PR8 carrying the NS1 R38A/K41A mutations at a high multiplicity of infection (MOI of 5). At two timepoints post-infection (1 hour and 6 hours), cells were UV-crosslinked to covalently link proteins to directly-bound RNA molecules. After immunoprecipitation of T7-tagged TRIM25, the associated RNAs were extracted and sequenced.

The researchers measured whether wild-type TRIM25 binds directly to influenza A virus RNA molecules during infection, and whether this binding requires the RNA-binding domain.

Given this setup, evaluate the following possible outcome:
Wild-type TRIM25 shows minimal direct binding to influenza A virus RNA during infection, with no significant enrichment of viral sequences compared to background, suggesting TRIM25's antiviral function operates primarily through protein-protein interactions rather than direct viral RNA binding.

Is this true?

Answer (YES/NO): NO